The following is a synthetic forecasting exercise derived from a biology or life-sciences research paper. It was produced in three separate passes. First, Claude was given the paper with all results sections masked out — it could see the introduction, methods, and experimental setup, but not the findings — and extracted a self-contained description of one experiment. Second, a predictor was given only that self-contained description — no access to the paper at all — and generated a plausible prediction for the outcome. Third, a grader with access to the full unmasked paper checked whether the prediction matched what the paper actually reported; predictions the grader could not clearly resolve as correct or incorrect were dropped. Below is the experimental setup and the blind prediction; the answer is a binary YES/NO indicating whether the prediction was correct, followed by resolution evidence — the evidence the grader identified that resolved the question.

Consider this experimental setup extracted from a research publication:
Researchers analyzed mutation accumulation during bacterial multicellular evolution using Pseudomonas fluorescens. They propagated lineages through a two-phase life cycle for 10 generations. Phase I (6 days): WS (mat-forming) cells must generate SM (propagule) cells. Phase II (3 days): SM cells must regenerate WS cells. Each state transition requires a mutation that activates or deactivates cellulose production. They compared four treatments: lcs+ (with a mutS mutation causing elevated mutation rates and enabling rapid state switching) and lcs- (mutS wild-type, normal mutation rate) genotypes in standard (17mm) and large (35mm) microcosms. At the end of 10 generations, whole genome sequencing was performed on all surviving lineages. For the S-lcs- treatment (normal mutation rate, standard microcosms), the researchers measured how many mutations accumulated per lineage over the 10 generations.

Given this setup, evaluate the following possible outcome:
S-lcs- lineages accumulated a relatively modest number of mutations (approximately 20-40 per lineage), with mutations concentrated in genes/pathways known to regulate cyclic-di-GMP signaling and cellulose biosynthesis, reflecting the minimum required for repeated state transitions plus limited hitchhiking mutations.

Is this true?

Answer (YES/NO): YES